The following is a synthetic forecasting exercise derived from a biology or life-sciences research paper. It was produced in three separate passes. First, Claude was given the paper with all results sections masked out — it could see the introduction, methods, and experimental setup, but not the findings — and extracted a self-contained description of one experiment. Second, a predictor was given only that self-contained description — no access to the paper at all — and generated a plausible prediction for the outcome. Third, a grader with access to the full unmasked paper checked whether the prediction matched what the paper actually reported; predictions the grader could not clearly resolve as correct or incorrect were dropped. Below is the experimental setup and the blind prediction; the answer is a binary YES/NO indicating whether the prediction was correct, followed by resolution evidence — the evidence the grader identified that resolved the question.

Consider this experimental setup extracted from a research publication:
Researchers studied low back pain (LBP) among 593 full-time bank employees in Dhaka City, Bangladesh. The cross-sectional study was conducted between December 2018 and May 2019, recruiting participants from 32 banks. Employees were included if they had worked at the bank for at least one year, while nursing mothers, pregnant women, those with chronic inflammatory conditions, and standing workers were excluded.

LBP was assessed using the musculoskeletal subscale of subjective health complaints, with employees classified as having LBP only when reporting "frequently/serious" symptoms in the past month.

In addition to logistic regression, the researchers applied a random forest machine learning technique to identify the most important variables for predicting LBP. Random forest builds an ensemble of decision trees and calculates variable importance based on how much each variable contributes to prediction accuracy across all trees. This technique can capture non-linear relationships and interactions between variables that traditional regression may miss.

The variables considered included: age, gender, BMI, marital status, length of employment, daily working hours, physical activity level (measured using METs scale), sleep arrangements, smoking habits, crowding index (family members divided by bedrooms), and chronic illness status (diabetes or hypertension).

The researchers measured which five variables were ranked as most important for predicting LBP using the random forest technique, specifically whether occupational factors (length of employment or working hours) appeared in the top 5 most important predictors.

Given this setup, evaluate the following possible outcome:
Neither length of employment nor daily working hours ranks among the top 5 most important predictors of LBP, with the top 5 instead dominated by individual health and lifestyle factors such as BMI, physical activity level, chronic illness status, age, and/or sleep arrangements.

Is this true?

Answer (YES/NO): NO